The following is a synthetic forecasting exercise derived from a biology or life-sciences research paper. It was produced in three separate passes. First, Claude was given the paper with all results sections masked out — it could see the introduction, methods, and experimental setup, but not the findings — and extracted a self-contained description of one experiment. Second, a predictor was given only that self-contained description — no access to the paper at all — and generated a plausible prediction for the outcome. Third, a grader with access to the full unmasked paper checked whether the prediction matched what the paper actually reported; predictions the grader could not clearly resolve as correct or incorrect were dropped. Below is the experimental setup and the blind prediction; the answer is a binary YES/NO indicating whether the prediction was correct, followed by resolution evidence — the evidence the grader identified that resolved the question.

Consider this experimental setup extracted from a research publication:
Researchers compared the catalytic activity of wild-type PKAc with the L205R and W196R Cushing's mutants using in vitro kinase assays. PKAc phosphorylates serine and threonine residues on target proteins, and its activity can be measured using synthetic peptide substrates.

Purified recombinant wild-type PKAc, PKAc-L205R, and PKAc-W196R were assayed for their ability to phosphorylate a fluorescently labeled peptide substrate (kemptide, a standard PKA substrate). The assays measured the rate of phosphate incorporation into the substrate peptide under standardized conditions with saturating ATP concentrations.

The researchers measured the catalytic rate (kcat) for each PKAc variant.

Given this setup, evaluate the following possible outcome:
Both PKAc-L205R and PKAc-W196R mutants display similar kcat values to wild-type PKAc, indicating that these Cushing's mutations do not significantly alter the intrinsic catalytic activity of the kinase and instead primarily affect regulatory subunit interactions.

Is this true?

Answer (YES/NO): NO